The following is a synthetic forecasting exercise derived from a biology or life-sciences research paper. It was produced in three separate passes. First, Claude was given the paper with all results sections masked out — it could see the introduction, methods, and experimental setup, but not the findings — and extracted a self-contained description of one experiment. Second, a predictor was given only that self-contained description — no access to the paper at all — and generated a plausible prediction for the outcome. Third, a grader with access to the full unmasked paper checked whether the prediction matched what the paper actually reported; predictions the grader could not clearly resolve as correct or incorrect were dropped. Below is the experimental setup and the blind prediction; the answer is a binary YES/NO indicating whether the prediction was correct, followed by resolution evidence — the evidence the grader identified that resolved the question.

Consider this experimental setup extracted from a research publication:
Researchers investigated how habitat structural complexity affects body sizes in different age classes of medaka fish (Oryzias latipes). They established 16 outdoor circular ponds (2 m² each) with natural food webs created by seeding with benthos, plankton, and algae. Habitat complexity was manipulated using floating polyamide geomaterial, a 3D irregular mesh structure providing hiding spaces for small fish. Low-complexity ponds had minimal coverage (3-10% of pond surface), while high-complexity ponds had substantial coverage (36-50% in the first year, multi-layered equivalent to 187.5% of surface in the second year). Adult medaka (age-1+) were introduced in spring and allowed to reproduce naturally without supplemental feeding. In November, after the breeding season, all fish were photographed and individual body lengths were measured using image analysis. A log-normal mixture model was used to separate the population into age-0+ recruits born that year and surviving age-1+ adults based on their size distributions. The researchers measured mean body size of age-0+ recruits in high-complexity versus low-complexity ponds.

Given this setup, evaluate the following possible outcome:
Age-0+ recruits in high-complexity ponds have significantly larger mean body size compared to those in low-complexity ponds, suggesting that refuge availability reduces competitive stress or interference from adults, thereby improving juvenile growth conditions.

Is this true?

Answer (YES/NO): NO